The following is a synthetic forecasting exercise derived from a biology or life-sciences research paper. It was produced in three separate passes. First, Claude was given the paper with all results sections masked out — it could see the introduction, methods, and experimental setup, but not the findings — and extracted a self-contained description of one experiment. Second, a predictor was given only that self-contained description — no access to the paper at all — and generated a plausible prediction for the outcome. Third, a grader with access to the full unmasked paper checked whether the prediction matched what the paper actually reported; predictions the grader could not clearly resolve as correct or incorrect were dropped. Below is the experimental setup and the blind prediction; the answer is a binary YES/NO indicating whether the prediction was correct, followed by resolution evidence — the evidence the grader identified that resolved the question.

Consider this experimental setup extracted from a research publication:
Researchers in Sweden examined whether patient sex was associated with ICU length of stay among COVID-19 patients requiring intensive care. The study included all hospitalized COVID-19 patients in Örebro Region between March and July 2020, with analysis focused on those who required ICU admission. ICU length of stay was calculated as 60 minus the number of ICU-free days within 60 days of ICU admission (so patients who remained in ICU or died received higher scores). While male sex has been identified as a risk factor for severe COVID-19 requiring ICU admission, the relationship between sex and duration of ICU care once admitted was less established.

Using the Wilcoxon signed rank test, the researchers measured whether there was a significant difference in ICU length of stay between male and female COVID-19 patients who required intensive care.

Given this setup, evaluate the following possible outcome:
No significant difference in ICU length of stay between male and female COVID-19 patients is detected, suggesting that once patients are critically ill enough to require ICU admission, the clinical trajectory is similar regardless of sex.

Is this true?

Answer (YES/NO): YES